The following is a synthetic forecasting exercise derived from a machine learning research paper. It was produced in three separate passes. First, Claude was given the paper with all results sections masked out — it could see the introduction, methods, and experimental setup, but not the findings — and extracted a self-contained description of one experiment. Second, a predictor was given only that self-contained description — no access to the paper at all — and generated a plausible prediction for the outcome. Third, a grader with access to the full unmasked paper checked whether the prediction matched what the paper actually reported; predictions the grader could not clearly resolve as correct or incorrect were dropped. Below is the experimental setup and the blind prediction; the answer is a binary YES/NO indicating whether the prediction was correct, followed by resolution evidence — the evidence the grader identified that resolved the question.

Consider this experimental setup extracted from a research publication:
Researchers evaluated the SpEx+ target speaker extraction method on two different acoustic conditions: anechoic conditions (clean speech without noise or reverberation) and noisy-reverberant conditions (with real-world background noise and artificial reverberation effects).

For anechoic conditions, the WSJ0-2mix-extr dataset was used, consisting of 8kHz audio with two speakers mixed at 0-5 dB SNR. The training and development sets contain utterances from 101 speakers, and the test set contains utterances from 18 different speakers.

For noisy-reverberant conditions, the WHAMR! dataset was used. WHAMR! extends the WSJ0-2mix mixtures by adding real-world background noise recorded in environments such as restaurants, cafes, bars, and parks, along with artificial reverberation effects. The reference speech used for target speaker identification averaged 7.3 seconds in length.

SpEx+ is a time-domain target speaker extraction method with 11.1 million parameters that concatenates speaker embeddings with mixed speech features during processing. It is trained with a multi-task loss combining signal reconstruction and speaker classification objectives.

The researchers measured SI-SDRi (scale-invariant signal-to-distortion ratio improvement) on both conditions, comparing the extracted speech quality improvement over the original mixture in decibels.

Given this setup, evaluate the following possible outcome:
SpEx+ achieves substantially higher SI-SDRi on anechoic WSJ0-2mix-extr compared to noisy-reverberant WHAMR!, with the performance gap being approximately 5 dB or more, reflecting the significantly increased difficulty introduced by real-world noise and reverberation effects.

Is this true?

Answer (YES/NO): YES